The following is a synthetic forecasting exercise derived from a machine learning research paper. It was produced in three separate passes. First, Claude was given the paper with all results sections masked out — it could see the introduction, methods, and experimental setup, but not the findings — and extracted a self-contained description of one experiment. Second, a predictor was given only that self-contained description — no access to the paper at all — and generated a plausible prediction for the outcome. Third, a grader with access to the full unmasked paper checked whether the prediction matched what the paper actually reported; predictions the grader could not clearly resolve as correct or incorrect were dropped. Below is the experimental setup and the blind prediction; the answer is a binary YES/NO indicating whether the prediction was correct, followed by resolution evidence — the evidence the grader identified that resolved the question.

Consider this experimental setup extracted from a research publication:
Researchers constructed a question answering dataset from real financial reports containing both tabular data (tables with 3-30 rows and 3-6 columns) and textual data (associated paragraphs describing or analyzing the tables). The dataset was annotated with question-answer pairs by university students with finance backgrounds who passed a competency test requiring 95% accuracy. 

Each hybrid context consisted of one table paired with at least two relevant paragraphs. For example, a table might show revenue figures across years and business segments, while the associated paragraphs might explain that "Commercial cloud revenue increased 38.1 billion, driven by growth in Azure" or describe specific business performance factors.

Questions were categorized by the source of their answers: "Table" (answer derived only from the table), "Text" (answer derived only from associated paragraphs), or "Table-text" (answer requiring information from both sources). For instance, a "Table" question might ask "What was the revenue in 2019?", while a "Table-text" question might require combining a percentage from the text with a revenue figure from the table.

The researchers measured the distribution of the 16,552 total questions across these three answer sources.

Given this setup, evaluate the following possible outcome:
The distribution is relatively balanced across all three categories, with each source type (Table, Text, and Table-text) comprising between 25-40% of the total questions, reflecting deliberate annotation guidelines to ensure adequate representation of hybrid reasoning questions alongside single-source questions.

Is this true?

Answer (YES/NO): NO